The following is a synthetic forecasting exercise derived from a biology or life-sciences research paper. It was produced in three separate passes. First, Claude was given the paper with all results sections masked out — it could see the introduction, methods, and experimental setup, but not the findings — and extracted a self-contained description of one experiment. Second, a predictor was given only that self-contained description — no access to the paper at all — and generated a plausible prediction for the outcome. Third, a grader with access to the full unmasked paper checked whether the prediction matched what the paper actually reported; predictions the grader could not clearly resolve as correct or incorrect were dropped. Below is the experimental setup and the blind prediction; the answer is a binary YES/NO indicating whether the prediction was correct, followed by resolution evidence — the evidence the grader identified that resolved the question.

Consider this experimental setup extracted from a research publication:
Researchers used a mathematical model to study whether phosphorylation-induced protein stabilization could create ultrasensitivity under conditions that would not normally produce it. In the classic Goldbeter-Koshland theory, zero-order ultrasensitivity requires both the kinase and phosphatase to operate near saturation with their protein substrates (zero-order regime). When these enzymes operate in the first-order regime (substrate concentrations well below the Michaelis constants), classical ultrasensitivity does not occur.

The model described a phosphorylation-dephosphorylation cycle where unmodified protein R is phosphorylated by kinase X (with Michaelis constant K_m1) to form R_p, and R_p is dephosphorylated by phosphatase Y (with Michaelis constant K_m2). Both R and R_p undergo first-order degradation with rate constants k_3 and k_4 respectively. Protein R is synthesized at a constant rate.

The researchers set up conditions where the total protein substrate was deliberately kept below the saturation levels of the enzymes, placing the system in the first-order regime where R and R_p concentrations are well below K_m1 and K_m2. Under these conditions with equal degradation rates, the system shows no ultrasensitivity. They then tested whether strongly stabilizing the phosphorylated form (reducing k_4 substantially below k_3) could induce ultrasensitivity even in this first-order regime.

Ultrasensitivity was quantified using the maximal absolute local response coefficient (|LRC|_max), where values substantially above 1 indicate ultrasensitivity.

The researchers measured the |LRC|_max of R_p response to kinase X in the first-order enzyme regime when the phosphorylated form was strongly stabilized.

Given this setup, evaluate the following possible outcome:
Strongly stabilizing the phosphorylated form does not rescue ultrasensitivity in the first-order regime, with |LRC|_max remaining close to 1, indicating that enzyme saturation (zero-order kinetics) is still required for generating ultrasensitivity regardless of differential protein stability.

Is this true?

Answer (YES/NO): NO